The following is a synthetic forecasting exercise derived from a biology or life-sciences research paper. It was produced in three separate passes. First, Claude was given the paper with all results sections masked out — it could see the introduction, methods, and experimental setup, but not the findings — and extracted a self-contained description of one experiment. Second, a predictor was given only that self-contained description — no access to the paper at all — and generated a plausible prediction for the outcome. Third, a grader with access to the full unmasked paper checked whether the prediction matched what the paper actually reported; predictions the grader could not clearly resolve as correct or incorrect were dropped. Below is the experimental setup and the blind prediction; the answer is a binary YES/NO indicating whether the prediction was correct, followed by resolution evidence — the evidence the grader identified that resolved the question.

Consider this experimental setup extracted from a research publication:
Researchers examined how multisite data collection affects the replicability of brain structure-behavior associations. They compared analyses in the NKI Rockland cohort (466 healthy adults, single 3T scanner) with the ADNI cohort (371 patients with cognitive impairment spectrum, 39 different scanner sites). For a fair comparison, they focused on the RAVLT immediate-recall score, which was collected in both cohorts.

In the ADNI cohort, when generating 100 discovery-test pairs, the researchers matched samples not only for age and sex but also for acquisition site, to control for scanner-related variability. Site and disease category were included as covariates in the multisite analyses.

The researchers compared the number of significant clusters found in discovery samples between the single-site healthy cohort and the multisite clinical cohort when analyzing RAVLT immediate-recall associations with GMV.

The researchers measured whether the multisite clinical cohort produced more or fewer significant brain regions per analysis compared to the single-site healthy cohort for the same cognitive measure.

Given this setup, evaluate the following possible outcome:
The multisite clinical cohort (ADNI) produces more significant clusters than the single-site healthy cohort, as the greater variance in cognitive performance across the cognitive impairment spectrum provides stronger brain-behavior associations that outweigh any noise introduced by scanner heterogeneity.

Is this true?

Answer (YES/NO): YES